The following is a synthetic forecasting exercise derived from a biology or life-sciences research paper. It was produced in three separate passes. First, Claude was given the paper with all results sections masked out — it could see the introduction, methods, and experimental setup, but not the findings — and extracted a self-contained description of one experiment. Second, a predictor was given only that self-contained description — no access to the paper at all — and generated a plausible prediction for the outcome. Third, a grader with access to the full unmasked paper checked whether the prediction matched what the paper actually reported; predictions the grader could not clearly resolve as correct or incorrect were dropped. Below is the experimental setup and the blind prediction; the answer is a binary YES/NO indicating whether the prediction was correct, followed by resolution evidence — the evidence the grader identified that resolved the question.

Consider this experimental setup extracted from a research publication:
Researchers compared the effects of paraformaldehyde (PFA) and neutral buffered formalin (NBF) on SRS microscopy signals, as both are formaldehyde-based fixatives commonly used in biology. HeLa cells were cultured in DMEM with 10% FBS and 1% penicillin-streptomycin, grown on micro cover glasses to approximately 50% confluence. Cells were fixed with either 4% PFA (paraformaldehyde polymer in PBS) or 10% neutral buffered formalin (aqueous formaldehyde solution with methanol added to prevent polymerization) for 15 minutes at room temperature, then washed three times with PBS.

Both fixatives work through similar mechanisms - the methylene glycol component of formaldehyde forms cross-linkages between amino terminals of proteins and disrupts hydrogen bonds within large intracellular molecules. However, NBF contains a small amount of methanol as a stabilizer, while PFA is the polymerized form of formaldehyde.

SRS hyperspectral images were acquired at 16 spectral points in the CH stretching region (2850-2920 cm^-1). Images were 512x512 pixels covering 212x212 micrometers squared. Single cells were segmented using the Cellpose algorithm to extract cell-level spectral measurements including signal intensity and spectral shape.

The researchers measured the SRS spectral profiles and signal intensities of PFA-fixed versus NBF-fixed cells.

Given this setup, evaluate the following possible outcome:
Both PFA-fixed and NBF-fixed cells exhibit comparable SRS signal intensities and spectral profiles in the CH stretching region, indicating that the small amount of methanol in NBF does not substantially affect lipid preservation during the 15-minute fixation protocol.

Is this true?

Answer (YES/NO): NO